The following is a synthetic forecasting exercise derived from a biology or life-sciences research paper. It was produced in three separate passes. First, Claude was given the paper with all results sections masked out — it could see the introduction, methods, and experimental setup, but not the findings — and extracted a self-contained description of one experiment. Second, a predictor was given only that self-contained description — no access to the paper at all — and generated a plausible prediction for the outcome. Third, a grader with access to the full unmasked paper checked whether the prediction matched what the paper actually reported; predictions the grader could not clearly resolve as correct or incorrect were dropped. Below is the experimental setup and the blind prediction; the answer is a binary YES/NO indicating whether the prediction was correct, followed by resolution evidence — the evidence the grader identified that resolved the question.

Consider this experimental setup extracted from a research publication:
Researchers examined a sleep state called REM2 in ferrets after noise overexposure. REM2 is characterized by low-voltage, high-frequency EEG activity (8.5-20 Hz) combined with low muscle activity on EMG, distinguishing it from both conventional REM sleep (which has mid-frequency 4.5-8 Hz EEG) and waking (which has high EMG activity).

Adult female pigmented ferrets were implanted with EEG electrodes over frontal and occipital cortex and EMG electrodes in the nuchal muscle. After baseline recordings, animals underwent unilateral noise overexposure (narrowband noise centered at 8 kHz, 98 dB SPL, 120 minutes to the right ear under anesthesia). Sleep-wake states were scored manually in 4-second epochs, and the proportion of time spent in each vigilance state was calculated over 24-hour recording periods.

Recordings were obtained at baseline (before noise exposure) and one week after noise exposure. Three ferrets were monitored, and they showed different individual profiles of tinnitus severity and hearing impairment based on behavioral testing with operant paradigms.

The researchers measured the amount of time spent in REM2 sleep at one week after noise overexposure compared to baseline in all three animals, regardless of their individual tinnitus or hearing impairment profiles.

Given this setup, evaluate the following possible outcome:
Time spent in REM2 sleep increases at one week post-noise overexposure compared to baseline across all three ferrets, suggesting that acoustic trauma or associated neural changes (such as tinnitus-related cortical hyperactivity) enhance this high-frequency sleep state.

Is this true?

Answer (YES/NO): YES